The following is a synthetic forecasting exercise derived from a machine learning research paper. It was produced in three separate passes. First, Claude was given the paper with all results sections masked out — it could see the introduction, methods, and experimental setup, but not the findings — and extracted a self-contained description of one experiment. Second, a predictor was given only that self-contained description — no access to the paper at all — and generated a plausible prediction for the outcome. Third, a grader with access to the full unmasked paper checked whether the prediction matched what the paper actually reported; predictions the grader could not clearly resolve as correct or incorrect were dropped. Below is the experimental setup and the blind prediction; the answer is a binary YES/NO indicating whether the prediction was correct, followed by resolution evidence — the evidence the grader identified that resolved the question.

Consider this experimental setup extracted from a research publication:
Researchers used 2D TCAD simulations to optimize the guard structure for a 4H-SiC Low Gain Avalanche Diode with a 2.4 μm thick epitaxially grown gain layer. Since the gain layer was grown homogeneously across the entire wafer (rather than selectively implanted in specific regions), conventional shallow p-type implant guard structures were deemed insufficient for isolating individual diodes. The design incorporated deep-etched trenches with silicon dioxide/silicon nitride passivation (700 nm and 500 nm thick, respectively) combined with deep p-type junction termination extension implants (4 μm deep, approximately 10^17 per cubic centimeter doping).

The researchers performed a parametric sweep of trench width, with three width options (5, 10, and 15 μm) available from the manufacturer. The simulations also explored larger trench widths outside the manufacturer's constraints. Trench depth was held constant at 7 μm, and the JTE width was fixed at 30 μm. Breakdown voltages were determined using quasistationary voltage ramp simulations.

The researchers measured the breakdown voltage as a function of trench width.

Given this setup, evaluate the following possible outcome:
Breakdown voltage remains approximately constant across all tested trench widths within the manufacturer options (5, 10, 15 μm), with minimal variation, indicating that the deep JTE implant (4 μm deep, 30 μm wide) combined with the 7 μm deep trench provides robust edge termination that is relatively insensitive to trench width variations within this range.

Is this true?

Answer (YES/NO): NO